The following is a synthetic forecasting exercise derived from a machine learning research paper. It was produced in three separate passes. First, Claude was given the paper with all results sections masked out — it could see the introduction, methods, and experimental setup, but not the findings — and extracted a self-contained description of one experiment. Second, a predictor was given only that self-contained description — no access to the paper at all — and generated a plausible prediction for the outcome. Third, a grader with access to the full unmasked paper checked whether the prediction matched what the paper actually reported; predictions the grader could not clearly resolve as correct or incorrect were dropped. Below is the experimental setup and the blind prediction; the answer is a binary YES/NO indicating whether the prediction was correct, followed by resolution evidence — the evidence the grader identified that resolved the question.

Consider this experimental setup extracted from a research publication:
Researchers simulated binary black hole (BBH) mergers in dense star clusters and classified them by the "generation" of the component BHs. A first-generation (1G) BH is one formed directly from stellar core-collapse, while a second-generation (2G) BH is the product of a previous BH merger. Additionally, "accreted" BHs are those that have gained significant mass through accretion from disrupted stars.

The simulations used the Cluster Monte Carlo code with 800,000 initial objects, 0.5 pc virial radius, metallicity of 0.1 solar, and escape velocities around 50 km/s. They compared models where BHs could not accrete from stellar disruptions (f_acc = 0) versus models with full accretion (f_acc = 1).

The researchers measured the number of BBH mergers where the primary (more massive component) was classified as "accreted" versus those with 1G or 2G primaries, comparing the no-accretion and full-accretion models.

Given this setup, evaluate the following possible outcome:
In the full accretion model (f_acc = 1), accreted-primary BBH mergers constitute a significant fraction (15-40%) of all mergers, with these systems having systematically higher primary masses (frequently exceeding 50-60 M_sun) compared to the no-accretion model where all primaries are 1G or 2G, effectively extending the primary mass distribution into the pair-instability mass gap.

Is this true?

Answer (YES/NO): NO